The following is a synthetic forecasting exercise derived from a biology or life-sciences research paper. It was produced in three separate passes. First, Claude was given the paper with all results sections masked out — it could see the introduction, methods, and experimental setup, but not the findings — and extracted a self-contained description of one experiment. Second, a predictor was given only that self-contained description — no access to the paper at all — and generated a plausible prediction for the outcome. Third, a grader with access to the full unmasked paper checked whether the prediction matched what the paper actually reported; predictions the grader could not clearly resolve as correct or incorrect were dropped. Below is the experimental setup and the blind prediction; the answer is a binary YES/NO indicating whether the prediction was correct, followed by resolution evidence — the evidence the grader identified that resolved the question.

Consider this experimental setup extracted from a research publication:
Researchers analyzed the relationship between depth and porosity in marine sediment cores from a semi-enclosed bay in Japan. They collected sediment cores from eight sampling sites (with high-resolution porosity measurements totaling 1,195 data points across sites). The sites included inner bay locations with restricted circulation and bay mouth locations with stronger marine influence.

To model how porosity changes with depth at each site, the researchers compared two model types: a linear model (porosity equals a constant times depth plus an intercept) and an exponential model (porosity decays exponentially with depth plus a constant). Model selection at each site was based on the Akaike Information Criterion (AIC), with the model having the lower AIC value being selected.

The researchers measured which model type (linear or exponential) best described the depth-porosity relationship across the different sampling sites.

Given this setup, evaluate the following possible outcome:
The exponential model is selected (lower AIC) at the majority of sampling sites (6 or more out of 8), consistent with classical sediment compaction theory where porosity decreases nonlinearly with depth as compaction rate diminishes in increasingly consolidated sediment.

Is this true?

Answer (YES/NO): YES